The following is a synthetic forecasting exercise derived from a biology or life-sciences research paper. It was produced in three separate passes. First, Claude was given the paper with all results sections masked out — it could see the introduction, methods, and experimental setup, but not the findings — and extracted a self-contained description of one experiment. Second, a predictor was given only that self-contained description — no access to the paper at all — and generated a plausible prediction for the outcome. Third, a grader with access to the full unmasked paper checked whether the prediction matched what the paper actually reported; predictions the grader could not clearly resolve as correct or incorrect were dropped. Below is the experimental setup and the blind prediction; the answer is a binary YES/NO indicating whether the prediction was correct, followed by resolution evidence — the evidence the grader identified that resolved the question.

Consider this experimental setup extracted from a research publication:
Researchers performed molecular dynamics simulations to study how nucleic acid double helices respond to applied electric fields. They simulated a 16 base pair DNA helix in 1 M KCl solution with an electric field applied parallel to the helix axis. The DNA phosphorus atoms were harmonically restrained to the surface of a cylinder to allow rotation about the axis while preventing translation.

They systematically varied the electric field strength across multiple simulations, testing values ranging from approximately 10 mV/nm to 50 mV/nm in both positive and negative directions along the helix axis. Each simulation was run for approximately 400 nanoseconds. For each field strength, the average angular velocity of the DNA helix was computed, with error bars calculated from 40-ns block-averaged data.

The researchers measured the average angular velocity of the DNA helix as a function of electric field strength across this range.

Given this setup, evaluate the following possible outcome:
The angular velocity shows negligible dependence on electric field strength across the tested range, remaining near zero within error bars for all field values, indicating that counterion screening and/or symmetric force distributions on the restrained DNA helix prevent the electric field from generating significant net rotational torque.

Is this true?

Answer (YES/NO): NO